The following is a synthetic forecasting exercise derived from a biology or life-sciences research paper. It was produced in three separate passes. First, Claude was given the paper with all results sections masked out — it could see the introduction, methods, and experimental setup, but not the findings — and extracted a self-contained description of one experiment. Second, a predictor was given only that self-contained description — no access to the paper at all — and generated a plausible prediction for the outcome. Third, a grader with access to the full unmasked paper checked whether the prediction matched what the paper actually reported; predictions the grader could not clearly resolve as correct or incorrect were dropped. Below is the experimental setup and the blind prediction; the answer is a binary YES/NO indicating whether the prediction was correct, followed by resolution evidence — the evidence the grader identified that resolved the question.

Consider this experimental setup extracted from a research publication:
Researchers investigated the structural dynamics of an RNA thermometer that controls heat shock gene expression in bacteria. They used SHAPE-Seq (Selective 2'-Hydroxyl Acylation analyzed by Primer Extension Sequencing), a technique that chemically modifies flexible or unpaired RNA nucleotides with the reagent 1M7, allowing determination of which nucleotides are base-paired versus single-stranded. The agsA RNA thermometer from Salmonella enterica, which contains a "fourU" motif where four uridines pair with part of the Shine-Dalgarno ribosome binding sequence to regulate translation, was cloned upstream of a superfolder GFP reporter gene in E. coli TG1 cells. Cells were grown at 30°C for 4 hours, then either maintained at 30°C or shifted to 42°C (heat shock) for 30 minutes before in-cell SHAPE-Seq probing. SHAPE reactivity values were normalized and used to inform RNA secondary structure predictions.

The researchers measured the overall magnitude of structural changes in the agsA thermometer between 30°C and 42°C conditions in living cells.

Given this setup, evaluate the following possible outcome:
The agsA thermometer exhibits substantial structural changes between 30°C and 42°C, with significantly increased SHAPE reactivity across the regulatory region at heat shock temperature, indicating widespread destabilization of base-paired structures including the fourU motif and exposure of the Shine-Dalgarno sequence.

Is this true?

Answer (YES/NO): NO